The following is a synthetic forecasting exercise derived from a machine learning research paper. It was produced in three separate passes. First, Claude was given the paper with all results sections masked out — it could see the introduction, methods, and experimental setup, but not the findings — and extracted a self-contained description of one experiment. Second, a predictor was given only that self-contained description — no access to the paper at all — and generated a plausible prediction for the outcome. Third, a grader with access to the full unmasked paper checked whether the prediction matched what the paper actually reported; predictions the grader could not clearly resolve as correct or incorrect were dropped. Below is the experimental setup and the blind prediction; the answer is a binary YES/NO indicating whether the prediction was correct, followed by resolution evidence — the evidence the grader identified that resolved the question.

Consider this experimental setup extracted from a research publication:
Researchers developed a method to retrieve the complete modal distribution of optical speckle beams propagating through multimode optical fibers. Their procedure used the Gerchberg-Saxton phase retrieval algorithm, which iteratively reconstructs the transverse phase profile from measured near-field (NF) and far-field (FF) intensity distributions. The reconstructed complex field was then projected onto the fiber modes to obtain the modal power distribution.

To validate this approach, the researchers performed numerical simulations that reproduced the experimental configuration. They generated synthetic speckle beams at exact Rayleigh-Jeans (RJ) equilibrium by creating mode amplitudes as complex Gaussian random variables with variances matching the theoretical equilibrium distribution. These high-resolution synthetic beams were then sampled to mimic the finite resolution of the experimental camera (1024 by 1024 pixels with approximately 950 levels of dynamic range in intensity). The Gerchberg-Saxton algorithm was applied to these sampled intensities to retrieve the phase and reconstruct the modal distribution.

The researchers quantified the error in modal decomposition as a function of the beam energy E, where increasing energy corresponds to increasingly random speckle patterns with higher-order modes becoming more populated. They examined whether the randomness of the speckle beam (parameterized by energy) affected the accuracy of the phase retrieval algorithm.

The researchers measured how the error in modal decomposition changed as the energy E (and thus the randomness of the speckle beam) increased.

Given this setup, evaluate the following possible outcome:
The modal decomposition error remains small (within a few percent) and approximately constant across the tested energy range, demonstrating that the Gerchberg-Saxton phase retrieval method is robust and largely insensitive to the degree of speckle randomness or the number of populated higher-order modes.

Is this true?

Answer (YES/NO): YES